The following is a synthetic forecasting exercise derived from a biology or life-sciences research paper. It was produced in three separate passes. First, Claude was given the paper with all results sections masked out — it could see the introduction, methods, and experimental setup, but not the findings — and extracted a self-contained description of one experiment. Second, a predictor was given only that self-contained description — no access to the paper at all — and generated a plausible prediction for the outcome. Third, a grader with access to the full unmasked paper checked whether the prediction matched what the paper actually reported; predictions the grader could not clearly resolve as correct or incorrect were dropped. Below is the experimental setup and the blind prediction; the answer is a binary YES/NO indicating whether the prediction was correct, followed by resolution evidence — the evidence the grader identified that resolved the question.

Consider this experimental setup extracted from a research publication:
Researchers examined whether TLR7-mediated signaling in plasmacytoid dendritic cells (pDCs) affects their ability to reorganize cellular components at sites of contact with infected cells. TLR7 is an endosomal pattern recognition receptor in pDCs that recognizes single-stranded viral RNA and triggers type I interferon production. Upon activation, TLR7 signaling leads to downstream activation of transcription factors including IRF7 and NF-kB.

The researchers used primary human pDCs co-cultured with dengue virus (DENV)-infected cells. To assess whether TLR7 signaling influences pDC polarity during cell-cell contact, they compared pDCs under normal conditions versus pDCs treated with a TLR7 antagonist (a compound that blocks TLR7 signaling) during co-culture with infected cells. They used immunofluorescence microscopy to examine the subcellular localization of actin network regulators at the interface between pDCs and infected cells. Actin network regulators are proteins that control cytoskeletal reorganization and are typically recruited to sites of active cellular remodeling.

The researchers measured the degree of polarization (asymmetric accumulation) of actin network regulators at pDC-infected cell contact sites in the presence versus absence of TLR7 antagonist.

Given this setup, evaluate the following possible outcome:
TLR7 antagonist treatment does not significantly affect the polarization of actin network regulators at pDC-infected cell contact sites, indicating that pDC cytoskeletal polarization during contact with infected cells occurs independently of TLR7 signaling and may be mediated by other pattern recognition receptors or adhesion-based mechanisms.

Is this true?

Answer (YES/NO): NO